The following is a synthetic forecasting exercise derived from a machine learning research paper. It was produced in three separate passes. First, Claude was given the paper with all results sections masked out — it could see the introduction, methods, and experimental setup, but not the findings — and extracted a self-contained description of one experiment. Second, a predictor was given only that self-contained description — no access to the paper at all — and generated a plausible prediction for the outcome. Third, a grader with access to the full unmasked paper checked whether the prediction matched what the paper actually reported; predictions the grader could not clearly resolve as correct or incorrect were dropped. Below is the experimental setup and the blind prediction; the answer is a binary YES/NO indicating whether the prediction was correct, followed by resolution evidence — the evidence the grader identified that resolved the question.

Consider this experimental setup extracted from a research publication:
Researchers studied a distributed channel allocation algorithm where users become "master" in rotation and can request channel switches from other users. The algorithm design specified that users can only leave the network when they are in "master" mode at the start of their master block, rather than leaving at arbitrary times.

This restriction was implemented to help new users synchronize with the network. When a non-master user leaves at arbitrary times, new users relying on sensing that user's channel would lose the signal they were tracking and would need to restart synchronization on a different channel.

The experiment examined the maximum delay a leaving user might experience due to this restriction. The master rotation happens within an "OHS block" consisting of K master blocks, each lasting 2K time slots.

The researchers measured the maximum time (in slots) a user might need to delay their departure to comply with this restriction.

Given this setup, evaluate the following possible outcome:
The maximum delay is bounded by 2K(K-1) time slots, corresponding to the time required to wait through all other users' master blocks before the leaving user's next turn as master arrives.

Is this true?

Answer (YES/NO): NO